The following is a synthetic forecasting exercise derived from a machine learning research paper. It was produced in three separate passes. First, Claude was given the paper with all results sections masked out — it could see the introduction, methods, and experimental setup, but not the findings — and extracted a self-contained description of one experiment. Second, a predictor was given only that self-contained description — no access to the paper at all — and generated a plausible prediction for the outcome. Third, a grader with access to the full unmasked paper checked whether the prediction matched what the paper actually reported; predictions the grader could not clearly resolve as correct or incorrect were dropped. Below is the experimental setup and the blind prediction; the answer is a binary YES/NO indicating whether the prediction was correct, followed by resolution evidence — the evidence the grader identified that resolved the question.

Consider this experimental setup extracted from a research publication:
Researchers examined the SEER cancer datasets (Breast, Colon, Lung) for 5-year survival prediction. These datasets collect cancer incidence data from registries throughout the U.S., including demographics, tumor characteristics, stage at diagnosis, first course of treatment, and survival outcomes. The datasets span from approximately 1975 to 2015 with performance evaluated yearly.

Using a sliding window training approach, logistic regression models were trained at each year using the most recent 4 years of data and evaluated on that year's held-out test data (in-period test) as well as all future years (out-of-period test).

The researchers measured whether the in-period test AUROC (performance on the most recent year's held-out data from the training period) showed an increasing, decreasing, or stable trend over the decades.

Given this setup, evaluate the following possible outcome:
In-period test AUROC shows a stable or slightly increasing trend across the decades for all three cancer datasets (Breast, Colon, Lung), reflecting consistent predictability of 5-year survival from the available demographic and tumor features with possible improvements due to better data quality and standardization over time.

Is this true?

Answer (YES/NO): NO